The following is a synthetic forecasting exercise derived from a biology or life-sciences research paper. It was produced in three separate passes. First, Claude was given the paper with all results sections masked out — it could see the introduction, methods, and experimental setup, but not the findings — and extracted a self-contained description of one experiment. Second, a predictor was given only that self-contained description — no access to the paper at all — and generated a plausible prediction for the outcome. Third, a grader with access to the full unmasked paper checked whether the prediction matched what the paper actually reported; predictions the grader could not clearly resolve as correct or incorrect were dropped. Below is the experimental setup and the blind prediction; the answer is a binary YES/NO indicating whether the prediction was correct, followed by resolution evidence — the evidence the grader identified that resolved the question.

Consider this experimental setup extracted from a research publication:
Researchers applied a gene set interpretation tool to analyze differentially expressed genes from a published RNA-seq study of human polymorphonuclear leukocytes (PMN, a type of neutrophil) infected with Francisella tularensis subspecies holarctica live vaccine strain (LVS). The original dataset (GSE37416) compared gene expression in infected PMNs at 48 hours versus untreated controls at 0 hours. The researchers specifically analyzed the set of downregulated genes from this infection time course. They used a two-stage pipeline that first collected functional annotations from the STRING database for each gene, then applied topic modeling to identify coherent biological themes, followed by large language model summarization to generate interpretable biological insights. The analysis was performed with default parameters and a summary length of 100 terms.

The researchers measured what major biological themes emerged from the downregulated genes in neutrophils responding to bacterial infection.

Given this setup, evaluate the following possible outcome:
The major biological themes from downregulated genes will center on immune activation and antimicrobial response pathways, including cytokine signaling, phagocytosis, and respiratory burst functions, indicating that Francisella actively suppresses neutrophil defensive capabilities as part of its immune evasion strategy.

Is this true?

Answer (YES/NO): NO